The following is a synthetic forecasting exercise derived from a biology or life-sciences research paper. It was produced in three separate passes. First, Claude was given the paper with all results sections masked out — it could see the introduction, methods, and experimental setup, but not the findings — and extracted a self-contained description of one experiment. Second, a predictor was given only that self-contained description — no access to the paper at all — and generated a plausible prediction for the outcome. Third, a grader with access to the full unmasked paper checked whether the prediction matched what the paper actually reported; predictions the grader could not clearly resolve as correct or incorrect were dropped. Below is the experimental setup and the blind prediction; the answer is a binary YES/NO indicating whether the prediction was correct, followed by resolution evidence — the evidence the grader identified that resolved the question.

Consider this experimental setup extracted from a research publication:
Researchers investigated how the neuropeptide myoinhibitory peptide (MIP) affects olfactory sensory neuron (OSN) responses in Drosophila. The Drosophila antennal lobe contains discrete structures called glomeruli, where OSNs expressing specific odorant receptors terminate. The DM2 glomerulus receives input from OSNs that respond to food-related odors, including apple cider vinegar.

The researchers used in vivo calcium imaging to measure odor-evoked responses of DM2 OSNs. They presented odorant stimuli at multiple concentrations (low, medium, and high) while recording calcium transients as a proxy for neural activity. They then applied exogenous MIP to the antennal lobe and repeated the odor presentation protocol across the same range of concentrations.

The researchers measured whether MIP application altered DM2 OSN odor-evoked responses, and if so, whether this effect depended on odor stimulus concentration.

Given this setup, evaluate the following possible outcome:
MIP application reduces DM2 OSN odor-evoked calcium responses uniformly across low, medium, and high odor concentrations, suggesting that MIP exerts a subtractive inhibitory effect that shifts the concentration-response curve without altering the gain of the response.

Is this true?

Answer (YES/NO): NO